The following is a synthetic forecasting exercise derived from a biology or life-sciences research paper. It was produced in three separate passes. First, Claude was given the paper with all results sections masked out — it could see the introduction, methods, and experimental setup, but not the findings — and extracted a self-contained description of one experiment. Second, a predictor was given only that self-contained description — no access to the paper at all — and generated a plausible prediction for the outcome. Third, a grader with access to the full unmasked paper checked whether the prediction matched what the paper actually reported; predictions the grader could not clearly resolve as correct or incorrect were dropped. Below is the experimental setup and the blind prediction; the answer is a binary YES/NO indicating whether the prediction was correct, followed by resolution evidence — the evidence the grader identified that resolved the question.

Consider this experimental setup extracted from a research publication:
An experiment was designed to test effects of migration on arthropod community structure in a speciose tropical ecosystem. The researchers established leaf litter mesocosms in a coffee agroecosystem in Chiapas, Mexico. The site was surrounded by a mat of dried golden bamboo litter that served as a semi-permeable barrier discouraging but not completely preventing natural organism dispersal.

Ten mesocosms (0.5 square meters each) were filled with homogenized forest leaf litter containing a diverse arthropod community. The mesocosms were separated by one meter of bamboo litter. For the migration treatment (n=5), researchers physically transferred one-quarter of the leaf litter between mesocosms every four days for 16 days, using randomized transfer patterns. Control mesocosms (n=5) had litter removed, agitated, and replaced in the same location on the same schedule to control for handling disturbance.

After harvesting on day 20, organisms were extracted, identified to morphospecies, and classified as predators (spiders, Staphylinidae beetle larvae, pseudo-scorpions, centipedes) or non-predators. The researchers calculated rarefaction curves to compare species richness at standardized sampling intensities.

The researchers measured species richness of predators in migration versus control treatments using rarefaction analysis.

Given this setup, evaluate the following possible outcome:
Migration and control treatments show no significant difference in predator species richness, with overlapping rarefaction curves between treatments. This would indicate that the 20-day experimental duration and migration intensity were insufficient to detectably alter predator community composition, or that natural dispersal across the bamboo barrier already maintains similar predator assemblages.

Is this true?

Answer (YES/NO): NO